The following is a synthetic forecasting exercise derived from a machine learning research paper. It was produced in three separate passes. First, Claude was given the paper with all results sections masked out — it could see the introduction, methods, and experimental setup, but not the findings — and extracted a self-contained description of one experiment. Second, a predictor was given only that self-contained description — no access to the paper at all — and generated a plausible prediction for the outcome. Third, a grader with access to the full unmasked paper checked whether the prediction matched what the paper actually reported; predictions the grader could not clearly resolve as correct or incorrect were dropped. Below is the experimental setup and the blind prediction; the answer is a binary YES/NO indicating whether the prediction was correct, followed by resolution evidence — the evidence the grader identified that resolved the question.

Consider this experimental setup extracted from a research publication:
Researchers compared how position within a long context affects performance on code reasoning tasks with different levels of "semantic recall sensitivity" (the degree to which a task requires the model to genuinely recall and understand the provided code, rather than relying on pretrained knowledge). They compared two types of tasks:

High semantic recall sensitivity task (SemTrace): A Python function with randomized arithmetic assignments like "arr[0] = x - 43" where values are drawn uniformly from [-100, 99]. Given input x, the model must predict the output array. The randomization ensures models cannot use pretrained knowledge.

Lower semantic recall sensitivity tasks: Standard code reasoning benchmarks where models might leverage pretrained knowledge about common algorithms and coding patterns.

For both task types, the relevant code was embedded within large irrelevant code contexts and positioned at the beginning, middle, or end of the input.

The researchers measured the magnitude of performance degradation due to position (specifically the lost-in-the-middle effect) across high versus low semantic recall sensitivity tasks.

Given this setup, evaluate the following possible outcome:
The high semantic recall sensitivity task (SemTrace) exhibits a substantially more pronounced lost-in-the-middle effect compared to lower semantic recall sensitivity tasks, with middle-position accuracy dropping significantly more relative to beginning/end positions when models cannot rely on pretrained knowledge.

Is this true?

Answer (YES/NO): YES